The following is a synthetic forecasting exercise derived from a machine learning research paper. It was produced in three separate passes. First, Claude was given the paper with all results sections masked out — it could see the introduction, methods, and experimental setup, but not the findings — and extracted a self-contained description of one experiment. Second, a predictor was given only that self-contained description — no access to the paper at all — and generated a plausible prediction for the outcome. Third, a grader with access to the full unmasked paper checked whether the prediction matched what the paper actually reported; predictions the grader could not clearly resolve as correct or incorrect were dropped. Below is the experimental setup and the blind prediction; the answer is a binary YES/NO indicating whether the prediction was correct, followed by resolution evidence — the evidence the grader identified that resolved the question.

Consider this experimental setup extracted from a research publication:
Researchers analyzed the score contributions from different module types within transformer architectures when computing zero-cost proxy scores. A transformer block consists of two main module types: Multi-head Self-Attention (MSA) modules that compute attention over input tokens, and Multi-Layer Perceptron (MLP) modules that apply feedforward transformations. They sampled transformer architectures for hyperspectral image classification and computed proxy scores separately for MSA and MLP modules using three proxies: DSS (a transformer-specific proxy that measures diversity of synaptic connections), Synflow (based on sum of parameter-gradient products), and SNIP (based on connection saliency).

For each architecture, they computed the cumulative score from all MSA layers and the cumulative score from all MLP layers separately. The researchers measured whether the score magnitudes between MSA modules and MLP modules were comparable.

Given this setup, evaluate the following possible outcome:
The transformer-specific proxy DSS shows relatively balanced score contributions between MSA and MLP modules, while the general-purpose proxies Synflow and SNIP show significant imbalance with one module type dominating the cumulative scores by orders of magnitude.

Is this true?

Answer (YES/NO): NO